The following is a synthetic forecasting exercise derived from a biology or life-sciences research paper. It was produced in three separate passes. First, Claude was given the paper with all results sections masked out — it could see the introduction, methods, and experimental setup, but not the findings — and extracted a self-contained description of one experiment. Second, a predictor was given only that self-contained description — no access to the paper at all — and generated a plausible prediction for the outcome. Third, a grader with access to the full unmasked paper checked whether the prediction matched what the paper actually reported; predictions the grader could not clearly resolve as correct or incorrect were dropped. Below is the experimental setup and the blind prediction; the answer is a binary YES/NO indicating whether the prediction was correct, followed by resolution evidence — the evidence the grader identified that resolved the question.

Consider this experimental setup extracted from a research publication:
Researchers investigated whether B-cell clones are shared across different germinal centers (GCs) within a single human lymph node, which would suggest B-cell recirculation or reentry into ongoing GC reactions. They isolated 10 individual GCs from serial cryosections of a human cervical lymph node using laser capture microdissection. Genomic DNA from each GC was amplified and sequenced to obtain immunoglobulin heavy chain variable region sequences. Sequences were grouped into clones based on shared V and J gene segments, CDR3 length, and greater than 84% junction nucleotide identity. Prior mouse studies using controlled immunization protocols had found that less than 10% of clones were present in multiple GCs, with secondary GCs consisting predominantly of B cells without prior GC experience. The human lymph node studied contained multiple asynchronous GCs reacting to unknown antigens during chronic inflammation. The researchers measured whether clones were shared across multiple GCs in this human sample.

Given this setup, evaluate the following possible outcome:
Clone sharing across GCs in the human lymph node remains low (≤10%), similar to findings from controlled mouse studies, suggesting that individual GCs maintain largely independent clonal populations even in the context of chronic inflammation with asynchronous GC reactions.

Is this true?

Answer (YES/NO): NO